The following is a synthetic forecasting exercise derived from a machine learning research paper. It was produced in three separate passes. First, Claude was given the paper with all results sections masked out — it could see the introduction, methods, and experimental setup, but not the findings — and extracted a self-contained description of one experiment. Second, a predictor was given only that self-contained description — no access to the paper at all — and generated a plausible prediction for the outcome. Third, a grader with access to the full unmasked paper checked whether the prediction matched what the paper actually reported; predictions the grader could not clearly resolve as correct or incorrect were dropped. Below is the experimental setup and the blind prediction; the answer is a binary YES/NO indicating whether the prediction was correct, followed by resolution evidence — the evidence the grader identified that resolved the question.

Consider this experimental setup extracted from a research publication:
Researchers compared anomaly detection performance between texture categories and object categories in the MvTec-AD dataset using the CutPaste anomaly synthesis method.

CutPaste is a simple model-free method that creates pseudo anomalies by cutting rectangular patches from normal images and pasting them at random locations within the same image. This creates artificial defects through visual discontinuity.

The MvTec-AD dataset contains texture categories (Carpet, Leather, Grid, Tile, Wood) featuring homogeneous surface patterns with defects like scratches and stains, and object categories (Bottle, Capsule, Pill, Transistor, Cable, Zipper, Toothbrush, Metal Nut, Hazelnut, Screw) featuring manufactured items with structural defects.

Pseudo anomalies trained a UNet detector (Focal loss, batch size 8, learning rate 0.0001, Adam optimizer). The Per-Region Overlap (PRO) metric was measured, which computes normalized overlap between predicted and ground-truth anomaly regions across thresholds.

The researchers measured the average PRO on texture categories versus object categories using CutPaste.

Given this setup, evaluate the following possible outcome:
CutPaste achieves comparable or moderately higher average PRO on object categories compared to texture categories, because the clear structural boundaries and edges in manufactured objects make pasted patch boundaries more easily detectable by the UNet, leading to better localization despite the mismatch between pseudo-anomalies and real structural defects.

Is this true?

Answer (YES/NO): NO